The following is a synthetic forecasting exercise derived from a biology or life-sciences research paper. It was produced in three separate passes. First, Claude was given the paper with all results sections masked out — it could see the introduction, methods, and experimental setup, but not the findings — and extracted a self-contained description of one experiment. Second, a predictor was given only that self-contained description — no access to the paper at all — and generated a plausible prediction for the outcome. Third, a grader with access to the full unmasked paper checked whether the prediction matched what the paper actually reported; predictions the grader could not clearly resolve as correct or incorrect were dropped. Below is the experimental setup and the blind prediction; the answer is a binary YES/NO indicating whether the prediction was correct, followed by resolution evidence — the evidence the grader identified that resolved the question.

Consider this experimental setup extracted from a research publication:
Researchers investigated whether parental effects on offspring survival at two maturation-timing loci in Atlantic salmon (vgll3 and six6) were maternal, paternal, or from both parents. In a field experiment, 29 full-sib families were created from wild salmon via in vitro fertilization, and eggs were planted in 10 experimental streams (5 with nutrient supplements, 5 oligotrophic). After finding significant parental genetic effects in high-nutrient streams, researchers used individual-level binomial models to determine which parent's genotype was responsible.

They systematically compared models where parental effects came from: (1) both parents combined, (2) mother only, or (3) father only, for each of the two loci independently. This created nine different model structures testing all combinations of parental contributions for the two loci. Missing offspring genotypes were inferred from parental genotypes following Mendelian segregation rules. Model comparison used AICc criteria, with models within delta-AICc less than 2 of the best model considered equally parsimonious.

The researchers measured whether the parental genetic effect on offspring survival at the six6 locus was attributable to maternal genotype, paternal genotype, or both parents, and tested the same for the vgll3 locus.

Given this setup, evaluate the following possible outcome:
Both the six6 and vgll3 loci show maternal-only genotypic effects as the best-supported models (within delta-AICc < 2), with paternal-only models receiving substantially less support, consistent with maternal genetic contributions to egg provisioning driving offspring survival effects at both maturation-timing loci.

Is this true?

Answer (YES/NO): NO